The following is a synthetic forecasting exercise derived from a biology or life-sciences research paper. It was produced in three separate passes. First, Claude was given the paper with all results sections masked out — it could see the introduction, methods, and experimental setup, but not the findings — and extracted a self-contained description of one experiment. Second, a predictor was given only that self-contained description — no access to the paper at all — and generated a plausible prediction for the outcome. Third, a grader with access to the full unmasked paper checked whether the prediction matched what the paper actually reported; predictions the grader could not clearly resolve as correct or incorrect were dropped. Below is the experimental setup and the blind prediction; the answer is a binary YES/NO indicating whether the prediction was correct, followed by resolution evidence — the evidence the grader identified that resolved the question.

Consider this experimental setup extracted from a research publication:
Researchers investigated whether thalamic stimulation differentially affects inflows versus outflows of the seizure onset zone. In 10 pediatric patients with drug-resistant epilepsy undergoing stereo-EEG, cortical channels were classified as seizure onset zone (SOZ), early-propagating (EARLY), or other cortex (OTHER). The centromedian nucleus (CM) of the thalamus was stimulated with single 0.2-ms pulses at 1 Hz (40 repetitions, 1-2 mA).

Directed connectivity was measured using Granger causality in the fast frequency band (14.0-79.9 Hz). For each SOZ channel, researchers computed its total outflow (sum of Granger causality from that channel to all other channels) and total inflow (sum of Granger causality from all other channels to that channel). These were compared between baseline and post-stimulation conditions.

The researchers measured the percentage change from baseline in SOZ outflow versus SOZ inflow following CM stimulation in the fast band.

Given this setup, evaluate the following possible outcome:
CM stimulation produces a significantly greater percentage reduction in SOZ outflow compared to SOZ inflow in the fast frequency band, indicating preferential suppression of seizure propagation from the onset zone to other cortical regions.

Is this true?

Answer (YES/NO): NO